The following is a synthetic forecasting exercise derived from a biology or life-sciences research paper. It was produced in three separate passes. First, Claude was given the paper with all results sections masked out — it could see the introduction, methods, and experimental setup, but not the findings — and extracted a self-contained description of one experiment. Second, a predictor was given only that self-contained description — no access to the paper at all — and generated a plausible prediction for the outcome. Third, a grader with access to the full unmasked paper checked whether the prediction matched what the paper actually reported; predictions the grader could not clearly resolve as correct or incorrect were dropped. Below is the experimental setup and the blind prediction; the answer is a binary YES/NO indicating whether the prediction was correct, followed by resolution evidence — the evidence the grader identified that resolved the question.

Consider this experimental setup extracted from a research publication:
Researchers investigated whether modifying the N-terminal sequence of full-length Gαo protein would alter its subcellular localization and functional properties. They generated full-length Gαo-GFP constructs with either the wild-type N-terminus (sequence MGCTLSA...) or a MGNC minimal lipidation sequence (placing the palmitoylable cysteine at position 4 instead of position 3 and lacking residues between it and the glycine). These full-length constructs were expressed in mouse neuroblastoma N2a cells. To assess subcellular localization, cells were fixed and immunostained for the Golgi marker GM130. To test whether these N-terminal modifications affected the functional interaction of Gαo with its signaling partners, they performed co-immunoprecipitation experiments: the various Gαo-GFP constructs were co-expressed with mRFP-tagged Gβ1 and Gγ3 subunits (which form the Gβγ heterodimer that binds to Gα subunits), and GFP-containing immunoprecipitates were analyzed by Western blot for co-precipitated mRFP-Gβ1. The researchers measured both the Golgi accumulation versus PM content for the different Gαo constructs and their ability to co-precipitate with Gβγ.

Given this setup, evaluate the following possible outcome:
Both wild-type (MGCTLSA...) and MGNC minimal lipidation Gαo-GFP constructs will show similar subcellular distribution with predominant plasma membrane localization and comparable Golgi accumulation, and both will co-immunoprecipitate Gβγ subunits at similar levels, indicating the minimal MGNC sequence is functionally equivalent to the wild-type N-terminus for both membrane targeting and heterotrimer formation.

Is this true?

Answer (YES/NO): NO